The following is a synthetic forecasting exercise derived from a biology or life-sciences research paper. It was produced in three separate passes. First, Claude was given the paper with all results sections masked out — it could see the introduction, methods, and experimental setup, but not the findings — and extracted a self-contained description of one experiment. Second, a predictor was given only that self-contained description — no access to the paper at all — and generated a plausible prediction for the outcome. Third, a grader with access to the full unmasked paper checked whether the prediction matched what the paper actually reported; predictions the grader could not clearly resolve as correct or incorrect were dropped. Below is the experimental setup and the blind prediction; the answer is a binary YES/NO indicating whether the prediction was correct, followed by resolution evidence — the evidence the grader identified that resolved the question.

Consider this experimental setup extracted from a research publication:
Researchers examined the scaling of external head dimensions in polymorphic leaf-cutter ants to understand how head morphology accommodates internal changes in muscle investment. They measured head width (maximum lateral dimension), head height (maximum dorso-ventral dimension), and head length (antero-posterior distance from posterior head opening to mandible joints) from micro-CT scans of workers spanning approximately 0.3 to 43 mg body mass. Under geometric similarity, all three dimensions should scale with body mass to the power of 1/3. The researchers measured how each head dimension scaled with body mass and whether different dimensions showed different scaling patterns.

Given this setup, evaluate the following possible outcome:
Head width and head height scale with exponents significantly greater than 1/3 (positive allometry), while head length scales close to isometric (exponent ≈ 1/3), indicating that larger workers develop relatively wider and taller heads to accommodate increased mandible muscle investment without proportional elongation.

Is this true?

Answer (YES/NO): YES